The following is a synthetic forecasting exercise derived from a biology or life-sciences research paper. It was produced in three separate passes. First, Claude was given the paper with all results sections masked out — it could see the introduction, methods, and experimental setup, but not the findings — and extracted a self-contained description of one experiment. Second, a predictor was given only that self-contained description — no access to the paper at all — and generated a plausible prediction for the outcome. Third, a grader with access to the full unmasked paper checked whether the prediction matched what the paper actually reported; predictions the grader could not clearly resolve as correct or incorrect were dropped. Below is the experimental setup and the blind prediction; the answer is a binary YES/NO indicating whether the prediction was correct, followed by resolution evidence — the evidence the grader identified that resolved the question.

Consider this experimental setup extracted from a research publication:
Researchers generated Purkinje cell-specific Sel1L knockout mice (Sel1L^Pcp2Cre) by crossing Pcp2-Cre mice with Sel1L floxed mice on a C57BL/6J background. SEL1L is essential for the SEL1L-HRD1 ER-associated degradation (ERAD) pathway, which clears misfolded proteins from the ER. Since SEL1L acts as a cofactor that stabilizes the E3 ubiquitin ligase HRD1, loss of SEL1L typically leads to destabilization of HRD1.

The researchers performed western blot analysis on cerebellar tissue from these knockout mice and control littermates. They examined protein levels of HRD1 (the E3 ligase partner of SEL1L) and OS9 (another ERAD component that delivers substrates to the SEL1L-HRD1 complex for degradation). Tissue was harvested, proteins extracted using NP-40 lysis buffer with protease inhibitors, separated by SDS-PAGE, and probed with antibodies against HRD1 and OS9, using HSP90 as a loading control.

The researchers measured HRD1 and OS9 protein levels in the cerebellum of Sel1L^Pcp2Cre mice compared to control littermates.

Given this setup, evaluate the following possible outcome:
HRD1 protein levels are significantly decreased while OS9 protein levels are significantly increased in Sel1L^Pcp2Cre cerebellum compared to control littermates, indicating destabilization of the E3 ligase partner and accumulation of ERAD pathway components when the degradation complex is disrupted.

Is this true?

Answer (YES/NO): YES